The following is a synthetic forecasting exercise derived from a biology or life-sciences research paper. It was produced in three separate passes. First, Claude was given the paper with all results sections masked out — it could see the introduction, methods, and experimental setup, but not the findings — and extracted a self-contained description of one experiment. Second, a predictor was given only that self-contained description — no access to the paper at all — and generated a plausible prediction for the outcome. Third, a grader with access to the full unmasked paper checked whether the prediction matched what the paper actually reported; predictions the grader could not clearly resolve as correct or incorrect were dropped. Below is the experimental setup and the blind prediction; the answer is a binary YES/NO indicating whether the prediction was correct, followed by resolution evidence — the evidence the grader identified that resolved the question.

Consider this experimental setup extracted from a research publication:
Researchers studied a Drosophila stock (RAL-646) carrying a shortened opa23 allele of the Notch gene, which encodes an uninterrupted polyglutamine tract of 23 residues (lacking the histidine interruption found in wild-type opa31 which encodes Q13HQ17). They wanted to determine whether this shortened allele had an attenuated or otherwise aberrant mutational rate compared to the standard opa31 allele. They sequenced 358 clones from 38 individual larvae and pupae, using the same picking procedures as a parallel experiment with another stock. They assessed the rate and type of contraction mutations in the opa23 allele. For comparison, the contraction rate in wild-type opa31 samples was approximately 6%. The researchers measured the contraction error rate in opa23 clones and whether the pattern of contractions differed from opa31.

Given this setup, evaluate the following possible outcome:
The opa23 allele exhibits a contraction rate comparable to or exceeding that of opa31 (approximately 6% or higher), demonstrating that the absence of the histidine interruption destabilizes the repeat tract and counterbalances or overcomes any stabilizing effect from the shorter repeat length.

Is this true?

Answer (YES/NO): NO